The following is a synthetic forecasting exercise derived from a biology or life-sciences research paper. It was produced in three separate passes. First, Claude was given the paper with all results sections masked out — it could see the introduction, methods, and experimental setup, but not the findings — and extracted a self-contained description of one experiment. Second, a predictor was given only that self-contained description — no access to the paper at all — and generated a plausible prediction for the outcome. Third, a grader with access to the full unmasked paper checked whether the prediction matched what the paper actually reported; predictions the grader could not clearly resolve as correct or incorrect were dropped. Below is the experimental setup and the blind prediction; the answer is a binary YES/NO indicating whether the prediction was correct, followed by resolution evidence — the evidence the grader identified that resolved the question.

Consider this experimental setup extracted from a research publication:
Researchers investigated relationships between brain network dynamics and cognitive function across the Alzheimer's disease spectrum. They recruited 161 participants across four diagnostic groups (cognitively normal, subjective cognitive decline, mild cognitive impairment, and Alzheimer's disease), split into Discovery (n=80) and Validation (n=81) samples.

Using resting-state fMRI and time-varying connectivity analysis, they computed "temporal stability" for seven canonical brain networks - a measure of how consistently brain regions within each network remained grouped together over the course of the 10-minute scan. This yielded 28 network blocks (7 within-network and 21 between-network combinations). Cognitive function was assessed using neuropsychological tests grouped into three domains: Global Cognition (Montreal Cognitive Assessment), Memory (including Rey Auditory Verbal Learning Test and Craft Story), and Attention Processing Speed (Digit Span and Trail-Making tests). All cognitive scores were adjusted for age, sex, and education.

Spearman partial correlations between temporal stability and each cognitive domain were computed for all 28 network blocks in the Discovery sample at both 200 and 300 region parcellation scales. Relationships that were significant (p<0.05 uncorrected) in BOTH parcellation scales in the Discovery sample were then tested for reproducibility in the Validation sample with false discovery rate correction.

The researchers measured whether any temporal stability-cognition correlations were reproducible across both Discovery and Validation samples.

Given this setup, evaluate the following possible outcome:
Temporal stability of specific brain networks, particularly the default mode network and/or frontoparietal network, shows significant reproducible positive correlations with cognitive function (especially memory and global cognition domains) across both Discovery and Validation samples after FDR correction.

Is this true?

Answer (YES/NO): NO